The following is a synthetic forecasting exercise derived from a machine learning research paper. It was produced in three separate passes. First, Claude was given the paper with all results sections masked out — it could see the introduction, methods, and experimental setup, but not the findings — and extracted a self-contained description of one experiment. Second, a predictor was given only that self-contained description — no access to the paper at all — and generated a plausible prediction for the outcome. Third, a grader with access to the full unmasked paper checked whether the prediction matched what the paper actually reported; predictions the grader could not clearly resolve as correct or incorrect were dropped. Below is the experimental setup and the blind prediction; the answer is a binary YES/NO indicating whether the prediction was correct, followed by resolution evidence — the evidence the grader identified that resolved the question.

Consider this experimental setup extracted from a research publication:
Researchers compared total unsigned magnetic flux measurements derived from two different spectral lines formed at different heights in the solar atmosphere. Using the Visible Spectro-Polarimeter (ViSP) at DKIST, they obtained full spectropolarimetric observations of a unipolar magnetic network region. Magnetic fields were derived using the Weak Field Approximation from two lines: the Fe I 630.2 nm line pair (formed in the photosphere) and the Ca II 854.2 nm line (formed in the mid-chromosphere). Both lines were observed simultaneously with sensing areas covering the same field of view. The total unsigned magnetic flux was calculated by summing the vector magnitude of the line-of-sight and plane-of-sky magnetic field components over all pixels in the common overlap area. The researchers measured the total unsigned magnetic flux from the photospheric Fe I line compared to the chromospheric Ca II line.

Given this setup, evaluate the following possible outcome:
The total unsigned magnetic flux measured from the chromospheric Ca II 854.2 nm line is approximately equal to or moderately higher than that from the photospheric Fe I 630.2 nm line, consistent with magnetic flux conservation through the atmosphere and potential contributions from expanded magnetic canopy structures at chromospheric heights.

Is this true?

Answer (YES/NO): YES